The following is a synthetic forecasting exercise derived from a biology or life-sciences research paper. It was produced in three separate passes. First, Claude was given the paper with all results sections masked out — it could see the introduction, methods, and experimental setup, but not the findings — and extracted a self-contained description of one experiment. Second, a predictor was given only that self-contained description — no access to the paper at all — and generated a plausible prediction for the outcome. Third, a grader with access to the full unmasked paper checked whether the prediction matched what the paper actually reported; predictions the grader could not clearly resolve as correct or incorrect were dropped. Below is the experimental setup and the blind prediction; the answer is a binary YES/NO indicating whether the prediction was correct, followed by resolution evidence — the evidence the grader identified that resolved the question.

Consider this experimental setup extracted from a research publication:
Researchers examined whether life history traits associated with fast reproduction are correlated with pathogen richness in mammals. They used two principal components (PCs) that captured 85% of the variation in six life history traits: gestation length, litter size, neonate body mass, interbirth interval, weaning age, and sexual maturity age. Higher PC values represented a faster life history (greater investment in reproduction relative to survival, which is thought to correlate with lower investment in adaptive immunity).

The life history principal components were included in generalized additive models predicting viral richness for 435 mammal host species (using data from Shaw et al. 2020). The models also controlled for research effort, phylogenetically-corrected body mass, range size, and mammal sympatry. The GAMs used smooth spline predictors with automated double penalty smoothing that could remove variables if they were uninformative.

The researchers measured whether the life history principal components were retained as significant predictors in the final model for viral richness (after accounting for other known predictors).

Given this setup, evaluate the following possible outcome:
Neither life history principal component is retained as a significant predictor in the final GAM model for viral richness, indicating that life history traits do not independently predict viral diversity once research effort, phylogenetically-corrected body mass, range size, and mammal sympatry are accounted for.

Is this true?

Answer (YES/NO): NO